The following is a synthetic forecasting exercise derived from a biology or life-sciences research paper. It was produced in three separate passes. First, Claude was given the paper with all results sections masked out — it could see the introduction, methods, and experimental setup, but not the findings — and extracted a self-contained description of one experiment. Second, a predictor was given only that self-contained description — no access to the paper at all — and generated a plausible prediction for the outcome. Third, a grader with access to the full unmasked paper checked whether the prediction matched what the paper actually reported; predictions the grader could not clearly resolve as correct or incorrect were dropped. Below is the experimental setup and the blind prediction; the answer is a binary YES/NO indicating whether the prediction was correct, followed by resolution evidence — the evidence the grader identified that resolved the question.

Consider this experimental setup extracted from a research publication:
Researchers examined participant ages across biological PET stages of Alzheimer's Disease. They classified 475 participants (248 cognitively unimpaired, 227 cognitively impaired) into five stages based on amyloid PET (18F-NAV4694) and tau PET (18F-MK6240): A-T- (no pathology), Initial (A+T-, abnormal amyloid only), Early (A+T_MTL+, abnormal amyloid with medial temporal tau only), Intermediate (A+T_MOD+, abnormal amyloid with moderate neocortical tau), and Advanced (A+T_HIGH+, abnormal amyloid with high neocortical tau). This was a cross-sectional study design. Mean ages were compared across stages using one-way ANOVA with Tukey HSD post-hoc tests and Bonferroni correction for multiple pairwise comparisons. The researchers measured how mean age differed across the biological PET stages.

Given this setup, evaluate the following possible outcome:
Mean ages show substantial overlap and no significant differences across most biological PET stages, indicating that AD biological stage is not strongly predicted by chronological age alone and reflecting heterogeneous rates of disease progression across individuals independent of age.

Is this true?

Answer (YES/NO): NO